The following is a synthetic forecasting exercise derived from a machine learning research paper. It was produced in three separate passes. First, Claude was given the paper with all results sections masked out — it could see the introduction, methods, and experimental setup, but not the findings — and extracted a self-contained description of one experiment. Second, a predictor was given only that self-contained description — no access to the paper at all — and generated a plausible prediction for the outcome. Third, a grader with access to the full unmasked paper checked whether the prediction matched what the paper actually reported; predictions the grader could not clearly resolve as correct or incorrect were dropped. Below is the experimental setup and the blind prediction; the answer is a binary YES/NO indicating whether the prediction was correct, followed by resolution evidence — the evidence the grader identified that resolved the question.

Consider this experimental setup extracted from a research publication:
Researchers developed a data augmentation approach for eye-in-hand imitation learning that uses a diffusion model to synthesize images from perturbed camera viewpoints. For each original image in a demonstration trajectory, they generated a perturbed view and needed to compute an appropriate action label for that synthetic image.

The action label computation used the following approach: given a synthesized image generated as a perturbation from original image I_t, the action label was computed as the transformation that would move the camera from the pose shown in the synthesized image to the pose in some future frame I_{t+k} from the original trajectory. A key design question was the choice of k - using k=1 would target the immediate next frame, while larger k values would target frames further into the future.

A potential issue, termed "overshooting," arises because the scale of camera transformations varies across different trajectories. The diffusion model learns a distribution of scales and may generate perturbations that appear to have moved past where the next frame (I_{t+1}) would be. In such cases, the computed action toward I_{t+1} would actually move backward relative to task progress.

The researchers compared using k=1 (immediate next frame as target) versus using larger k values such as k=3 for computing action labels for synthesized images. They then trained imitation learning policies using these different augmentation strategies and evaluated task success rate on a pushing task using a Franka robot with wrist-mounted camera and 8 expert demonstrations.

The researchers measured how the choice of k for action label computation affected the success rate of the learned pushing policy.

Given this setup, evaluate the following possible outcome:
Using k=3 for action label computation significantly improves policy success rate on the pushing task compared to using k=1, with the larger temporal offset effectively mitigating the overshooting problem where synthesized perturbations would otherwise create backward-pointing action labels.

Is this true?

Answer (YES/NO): NO